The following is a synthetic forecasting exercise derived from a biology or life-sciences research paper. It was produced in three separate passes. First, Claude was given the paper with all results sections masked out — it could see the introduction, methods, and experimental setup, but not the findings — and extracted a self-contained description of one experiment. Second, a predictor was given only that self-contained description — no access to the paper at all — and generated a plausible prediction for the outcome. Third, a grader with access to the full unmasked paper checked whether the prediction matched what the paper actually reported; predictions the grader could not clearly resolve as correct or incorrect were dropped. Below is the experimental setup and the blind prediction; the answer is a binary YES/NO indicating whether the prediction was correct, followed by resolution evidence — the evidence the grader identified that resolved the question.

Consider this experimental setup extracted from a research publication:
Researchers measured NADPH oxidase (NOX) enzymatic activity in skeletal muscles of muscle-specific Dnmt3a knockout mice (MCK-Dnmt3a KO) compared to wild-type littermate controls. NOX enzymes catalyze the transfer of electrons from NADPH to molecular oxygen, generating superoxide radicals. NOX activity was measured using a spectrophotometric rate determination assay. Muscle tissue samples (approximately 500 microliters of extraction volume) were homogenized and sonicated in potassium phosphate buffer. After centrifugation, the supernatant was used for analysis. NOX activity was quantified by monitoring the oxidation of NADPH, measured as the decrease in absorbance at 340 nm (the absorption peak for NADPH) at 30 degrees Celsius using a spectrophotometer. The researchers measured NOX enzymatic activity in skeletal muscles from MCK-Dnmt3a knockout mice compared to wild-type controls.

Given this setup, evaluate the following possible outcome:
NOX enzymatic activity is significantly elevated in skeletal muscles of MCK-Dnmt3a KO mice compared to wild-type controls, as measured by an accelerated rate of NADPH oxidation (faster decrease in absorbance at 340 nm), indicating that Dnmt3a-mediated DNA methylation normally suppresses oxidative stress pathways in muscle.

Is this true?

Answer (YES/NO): YES